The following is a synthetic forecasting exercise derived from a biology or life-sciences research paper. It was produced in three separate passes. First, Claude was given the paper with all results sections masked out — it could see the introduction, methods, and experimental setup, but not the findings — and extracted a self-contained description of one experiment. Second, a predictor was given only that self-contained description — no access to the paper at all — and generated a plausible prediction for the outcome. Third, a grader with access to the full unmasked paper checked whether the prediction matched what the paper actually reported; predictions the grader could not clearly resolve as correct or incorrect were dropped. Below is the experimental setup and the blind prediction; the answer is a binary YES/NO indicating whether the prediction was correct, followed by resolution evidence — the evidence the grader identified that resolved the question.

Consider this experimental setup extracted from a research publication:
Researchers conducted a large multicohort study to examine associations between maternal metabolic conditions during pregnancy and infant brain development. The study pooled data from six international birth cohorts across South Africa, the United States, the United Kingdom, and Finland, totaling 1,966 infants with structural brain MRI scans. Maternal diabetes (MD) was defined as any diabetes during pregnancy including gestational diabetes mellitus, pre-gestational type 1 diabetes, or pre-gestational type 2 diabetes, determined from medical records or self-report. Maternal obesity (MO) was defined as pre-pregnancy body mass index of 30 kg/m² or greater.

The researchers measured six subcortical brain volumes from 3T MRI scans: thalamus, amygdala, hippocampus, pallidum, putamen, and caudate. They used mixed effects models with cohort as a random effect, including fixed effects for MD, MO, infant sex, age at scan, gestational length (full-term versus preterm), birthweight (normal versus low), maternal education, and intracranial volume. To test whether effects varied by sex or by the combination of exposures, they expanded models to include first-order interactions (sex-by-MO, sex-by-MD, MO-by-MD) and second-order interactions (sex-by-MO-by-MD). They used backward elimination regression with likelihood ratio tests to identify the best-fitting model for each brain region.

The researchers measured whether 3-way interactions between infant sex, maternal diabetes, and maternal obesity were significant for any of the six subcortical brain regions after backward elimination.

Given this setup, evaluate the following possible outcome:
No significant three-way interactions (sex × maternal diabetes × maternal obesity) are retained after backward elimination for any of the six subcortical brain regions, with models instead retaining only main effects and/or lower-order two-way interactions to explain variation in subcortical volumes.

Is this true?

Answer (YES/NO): NO